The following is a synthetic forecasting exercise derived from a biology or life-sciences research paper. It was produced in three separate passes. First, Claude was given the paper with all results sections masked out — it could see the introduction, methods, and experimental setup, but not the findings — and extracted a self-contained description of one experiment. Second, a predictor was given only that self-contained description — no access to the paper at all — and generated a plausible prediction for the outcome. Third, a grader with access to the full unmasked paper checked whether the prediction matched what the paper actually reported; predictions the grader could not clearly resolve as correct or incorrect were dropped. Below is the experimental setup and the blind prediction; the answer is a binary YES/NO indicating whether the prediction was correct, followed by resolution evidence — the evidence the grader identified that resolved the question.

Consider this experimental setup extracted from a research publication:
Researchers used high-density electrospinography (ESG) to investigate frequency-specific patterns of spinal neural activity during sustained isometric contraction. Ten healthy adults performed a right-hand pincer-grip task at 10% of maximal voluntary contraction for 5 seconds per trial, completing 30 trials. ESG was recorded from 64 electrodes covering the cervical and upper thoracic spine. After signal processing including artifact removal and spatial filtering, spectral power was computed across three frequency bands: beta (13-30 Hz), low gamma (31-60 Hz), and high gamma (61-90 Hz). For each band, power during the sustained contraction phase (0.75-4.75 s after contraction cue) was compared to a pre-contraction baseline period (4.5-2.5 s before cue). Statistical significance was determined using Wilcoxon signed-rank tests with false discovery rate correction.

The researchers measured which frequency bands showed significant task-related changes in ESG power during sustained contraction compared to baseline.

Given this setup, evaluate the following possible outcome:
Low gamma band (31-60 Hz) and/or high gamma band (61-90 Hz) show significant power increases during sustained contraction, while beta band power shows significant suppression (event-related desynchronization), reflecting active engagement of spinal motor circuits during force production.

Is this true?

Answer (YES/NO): NO